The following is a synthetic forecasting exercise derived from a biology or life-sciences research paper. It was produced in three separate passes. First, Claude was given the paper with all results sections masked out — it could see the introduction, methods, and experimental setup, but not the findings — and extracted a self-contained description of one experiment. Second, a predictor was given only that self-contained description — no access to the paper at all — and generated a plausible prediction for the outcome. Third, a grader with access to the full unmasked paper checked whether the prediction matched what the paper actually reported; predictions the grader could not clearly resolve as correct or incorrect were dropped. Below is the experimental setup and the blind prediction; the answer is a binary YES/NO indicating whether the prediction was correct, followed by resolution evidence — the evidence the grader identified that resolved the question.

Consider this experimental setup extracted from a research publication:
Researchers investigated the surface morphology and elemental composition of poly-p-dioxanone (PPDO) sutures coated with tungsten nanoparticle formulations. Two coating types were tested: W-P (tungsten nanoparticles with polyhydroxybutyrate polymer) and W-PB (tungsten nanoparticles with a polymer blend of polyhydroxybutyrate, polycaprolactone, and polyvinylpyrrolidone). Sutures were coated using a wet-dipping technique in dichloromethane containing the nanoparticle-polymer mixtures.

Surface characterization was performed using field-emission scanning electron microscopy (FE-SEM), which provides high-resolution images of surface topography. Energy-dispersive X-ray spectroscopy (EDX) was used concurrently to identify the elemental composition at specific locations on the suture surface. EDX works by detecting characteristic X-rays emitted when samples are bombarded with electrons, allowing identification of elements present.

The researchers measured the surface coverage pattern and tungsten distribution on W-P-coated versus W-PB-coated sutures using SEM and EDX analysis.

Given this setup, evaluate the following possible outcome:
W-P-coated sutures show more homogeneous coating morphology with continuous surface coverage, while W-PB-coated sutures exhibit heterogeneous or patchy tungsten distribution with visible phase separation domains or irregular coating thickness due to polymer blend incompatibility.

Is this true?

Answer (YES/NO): NO